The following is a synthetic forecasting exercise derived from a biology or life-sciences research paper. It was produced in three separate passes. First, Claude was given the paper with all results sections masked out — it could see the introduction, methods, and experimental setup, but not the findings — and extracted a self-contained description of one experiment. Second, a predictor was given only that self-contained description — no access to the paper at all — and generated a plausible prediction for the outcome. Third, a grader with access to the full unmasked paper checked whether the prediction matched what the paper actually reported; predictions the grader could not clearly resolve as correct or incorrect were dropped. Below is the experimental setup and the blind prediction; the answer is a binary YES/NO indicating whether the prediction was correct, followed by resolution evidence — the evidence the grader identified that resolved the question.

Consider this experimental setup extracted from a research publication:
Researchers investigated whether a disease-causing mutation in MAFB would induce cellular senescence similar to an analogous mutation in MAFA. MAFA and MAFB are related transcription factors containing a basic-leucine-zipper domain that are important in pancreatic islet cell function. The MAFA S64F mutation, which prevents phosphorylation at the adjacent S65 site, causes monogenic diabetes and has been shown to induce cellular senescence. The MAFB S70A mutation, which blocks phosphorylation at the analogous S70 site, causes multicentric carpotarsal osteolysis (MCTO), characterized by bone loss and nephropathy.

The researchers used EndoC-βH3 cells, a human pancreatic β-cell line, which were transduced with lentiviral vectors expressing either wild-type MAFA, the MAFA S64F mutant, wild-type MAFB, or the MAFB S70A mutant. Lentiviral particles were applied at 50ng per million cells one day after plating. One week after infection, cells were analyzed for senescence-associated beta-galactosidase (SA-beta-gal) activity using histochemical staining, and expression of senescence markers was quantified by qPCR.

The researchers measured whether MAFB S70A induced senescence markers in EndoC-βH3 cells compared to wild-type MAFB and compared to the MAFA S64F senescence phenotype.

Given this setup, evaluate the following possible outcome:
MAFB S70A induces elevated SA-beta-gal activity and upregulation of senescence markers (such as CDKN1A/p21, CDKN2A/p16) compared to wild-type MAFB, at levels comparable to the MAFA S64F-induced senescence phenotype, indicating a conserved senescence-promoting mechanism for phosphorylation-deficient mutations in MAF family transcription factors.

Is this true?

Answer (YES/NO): YES